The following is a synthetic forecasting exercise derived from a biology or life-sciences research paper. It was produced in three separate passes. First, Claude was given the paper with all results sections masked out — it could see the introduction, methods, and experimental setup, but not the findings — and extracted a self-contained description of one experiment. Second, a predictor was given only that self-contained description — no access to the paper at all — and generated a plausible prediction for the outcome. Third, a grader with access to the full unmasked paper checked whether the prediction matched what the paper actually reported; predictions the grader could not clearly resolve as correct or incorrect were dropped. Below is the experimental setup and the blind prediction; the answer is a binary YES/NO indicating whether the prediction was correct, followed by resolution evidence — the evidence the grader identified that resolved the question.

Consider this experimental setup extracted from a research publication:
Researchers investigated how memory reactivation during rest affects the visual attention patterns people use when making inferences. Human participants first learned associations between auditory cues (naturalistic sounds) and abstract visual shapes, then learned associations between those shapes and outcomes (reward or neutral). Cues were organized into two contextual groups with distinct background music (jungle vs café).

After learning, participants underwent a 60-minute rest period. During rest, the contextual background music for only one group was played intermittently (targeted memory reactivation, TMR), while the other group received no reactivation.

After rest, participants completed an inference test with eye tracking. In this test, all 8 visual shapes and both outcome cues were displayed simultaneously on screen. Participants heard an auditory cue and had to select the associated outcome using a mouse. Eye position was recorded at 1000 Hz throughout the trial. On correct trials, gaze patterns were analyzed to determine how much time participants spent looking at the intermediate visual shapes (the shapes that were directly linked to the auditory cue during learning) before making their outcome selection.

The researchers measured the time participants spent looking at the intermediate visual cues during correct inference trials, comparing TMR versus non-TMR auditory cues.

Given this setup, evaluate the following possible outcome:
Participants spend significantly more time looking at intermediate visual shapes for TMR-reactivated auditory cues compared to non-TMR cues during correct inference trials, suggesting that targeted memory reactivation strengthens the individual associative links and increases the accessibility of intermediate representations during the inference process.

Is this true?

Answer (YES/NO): NO